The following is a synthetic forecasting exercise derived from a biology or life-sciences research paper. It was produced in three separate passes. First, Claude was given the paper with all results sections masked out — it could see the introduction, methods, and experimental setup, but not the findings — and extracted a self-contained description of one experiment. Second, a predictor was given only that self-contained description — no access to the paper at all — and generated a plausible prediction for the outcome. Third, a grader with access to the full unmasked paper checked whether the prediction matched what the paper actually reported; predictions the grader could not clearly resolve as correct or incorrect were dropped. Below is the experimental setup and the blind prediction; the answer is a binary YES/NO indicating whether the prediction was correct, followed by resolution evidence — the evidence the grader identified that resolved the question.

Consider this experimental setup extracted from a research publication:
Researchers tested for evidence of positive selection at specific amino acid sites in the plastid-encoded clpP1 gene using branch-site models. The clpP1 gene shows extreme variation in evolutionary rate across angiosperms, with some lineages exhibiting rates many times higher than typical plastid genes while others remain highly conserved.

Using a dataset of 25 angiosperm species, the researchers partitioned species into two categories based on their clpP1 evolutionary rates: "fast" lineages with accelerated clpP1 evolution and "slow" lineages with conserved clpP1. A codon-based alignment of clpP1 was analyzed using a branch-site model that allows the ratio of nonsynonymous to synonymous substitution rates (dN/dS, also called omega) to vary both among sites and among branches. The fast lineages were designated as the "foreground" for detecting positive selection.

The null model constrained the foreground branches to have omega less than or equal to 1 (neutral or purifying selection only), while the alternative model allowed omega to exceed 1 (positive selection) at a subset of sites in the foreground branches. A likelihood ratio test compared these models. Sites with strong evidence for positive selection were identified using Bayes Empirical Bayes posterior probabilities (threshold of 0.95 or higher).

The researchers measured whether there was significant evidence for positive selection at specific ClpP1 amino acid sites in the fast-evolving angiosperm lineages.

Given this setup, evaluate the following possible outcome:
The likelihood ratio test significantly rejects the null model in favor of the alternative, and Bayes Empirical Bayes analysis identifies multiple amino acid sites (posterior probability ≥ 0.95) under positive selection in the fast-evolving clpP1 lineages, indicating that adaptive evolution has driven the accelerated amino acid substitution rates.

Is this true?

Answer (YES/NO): YES